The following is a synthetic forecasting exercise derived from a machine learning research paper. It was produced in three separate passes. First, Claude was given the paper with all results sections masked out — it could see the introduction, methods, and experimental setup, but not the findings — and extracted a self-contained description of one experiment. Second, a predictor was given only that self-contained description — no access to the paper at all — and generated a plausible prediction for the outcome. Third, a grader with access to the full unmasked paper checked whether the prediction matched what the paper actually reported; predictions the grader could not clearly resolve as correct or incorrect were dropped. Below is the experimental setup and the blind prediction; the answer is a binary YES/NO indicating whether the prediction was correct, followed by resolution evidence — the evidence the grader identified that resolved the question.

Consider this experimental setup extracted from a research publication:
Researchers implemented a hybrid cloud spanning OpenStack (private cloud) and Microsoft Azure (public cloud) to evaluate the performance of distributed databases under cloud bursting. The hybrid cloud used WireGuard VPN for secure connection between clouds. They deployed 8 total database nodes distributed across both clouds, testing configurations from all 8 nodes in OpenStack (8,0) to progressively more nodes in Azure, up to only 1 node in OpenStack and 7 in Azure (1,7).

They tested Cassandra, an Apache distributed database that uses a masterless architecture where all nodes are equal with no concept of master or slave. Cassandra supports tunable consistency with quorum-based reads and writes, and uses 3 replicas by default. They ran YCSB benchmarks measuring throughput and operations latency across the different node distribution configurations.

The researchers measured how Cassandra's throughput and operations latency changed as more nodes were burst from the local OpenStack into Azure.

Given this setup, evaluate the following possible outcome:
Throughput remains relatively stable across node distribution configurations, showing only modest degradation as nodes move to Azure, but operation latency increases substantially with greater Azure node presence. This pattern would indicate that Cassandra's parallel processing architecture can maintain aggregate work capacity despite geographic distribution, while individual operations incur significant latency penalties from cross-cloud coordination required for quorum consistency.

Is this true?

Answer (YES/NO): NO